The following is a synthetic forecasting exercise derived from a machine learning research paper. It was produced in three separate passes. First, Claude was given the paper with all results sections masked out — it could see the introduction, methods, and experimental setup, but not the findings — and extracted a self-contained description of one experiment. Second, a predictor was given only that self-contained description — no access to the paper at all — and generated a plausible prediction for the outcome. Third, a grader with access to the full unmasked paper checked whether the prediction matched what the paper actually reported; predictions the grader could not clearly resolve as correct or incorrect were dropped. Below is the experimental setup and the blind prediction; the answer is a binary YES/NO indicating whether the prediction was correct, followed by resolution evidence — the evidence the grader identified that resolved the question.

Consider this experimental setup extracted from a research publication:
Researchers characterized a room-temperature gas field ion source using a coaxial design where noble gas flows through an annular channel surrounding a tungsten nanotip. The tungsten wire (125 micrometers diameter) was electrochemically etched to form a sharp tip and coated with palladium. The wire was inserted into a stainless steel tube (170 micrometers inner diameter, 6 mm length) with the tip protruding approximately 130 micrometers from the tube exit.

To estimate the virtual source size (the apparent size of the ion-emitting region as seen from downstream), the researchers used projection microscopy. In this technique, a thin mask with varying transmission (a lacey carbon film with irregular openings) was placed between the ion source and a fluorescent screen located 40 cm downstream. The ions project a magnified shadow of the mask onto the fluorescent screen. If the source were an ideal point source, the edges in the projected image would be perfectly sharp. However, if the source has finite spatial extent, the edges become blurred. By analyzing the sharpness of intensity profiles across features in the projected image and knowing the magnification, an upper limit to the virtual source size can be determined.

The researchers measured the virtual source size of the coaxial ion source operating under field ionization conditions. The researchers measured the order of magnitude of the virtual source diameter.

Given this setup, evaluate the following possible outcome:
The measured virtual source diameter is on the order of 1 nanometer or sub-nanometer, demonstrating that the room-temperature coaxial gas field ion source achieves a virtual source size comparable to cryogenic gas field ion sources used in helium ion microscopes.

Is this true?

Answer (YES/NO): NO